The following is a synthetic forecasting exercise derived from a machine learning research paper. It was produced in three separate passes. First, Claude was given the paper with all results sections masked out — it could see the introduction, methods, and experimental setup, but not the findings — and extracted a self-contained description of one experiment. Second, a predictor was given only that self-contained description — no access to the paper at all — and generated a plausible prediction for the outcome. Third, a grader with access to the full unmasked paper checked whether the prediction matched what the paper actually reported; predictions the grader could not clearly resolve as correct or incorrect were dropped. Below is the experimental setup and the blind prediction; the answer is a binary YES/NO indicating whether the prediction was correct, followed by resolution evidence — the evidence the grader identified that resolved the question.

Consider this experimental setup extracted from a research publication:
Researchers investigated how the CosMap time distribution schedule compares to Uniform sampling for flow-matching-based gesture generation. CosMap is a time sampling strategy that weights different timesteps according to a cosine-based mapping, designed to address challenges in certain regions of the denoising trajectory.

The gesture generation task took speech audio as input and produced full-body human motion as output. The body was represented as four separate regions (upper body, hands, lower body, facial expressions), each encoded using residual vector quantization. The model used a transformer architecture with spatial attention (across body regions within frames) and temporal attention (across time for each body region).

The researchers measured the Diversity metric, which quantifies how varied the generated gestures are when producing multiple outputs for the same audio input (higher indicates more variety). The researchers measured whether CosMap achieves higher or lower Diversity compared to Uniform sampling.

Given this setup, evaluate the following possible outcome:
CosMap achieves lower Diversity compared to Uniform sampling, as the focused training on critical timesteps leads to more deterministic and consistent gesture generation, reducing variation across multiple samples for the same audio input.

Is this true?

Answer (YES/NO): YES